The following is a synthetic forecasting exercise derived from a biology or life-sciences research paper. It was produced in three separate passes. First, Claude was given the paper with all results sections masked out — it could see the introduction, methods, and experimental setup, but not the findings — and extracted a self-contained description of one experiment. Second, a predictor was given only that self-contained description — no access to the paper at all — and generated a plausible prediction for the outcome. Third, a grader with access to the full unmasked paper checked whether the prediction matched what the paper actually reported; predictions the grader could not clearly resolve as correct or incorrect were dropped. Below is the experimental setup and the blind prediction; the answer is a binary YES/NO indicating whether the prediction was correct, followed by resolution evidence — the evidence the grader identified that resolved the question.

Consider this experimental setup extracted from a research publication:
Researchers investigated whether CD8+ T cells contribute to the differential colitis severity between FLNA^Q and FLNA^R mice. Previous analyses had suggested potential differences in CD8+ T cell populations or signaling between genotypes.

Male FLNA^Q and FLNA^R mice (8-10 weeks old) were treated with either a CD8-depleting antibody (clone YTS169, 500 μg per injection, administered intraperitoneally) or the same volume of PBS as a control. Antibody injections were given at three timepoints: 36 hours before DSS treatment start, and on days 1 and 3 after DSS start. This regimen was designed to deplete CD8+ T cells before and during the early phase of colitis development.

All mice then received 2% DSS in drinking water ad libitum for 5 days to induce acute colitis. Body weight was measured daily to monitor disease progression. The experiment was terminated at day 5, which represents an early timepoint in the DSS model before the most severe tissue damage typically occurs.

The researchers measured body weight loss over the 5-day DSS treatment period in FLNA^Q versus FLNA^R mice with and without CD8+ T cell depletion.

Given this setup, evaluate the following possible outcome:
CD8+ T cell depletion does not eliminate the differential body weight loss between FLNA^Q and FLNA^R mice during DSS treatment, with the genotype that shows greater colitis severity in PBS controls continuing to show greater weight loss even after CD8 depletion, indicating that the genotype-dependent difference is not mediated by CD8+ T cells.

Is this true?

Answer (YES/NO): YES